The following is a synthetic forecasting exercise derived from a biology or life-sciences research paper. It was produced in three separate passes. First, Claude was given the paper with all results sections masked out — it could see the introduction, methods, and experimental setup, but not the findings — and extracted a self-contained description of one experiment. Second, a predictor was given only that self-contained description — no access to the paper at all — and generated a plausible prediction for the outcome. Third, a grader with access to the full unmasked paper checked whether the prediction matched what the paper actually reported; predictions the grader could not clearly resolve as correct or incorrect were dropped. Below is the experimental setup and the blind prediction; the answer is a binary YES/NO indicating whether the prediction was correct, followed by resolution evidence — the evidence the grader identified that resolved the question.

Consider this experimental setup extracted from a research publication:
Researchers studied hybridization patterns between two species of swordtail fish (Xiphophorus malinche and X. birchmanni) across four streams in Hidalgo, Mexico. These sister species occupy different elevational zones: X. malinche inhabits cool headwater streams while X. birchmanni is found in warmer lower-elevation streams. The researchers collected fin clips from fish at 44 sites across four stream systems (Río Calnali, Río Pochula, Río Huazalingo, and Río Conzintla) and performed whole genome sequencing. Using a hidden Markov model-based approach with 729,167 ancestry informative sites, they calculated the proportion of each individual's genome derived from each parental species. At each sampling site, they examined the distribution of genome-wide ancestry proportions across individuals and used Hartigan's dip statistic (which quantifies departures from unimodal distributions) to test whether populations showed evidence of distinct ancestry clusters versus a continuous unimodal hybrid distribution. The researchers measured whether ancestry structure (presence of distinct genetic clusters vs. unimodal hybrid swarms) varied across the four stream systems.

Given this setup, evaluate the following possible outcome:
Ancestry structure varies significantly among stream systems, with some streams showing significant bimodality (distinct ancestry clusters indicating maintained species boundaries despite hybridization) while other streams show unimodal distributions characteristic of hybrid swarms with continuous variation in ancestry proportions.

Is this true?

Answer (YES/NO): YES